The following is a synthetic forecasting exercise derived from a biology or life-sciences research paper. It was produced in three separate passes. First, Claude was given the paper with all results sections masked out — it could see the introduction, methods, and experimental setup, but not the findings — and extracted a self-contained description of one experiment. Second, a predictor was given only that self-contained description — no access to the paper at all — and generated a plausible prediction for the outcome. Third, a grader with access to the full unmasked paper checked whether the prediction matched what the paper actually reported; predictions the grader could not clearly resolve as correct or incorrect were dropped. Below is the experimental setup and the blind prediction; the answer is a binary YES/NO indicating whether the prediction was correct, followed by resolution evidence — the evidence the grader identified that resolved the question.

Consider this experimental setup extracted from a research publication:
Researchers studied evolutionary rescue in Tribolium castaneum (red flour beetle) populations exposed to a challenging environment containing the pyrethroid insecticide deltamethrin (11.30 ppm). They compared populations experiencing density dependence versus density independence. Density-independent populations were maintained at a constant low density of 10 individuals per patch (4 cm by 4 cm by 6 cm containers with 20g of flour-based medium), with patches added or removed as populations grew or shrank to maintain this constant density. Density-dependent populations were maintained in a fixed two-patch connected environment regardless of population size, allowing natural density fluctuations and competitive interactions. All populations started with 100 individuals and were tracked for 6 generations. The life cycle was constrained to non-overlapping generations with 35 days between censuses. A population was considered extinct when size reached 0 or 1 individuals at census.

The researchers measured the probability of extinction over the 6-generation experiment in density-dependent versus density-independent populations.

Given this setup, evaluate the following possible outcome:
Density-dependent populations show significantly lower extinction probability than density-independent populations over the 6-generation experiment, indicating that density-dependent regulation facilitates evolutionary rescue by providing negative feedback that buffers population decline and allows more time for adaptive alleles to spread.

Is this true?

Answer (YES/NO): NO